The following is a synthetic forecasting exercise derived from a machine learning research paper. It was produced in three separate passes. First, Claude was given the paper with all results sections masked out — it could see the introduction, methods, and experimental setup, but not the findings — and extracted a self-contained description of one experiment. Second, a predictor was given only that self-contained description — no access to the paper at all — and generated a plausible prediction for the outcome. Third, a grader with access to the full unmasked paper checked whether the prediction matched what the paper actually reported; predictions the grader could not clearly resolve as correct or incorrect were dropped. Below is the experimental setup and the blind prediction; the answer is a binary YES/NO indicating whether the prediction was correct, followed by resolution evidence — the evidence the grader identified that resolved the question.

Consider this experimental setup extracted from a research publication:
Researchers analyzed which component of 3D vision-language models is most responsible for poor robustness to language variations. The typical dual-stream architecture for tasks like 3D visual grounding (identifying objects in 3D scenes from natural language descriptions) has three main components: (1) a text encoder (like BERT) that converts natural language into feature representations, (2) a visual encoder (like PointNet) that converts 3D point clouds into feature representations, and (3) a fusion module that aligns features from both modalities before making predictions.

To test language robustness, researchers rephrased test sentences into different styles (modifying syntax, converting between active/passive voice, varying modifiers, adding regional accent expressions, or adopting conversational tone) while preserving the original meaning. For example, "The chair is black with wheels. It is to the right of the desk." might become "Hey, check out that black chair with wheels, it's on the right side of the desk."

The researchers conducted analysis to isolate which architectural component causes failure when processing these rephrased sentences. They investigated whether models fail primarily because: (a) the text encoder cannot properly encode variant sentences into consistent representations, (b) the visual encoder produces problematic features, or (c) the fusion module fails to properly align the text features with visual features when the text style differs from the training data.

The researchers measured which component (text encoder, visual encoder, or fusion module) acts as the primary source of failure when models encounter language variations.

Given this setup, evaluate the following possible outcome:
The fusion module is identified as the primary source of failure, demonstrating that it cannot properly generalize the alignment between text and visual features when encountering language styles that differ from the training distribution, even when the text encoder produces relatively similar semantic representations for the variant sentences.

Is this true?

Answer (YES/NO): YES